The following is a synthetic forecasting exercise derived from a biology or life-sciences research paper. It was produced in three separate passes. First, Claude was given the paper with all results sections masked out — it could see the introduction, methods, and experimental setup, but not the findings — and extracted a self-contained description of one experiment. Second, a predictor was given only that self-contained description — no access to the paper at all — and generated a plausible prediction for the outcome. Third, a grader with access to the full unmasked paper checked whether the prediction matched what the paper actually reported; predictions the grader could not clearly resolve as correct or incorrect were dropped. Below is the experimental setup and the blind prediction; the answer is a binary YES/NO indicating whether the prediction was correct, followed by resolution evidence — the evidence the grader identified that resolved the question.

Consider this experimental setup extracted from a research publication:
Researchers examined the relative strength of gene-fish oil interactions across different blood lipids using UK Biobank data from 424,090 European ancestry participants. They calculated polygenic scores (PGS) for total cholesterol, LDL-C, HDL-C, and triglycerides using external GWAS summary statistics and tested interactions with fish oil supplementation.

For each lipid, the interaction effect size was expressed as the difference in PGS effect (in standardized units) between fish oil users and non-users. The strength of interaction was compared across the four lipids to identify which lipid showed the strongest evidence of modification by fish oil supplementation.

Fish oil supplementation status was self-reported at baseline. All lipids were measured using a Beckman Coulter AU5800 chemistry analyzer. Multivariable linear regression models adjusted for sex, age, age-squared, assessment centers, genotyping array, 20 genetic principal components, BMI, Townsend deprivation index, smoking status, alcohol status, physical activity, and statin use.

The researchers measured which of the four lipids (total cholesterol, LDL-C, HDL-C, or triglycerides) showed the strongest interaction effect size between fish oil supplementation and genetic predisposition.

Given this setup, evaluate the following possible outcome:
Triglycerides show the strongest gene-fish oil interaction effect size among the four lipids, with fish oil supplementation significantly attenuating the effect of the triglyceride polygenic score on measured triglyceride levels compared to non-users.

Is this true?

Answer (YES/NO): YES